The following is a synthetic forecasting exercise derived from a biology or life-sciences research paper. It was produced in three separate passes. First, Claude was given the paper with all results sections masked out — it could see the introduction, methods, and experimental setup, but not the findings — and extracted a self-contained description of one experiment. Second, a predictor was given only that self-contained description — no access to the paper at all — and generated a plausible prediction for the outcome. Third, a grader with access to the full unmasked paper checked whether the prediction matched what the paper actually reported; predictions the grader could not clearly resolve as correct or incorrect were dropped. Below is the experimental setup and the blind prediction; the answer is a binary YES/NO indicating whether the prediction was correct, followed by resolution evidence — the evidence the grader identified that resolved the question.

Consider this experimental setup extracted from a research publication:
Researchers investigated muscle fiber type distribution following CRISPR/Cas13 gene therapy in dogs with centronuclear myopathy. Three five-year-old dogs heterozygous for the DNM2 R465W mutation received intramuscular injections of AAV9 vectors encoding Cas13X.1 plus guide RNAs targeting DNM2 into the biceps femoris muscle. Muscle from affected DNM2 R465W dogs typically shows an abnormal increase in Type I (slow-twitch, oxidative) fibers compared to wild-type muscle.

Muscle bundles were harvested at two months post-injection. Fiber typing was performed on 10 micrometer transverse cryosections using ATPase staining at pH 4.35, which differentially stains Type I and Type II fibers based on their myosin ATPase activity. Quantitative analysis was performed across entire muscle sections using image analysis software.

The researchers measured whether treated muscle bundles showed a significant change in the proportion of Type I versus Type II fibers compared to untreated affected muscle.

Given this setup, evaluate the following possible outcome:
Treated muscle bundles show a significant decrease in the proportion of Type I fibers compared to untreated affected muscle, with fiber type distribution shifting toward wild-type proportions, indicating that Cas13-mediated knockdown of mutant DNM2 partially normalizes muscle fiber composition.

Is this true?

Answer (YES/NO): NO